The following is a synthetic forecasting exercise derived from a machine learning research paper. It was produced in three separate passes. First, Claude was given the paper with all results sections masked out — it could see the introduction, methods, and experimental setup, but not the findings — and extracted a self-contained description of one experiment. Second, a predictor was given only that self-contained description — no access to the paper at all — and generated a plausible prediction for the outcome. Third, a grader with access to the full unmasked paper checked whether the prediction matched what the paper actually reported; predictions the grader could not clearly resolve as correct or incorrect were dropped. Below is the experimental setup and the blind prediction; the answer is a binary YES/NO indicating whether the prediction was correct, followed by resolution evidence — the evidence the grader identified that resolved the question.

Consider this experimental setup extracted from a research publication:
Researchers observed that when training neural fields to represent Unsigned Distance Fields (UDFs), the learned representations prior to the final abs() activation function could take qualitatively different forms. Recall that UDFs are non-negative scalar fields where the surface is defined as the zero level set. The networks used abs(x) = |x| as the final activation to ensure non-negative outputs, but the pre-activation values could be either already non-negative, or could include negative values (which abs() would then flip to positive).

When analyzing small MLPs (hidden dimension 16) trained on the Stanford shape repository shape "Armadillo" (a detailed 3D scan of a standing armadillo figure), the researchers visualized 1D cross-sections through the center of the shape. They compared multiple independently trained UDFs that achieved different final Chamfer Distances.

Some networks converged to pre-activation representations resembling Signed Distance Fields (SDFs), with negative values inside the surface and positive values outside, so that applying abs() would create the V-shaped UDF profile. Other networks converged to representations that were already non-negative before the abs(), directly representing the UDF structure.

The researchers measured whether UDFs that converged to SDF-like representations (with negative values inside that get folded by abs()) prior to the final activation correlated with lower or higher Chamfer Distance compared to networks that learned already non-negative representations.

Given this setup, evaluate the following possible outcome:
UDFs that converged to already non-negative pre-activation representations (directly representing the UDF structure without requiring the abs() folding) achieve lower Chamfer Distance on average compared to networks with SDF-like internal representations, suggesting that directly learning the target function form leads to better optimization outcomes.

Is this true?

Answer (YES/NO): NO